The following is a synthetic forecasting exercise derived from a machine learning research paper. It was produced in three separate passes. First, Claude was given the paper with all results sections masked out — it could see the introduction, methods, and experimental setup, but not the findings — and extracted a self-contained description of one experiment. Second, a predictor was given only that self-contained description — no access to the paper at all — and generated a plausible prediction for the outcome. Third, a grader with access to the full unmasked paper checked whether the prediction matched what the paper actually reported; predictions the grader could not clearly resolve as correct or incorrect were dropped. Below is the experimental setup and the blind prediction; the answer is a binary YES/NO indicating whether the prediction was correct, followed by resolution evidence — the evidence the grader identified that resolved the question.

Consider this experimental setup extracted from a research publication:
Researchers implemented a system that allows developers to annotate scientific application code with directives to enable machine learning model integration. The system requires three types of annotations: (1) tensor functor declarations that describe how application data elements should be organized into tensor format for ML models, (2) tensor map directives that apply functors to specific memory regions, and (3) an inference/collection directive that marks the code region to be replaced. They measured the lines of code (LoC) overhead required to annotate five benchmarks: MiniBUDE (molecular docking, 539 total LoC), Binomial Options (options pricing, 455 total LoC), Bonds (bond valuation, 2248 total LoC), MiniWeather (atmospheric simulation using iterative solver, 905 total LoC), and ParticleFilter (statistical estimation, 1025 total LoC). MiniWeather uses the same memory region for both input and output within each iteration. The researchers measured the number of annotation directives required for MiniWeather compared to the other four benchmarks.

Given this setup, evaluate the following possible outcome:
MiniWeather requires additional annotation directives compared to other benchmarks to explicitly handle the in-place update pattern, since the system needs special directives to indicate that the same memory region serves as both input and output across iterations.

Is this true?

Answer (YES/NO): NO